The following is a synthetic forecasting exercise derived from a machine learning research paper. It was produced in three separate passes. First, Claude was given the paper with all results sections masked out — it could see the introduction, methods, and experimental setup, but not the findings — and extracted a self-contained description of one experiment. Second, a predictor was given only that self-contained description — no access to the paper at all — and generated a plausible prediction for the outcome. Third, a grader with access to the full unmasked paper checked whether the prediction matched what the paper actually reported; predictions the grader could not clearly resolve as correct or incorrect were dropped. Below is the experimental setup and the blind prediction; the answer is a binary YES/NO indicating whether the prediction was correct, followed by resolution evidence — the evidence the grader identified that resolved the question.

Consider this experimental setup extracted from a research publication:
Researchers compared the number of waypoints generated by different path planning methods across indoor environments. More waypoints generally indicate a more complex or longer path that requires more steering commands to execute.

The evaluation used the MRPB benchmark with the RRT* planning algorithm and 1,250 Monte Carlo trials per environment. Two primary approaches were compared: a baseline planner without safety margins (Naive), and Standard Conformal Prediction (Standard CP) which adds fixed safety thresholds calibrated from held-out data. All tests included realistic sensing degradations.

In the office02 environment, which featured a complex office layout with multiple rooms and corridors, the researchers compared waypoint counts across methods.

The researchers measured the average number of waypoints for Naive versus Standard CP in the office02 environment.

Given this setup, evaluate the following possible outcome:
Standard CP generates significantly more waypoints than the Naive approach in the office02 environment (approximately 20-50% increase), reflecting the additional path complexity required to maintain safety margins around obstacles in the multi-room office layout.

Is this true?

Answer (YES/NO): NO